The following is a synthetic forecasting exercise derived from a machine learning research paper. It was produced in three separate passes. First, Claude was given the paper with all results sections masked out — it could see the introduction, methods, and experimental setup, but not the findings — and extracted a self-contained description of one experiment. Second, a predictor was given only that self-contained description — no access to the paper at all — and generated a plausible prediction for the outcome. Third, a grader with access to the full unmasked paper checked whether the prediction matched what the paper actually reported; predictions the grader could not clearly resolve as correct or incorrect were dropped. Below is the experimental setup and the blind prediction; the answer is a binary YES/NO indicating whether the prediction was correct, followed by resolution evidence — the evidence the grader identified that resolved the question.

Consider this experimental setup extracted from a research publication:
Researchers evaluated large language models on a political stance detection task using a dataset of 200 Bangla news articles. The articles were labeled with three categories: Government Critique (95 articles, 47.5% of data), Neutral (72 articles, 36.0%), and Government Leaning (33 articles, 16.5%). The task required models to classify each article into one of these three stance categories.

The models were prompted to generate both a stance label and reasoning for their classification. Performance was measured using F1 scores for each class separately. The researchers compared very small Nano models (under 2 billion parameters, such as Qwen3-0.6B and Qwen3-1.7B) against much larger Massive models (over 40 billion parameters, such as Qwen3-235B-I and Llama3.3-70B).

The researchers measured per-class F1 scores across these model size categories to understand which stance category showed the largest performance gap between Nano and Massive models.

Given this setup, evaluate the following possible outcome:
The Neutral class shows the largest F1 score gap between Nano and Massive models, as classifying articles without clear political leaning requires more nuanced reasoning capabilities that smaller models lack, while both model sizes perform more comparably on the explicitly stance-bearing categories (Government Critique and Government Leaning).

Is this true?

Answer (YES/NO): YES